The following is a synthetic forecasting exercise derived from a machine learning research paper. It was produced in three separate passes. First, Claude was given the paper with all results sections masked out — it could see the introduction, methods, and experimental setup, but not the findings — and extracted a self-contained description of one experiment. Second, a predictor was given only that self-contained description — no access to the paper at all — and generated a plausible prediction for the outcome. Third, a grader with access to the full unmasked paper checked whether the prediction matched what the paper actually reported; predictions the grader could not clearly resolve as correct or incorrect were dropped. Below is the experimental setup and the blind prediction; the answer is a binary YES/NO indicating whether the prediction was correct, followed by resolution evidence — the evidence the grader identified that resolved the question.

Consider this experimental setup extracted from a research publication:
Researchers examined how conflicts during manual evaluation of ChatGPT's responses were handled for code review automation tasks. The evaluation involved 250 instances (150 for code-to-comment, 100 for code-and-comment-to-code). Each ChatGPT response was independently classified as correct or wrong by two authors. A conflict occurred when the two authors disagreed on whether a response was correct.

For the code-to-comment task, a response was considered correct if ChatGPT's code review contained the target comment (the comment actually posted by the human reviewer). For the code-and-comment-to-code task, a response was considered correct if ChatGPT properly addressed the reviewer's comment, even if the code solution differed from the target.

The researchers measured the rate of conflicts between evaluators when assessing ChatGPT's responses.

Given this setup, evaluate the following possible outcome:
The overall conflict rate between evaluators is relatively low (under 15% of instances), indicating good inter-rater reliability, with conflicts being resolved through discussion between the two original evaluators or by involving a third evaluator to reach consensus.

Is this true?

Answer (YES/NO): NO